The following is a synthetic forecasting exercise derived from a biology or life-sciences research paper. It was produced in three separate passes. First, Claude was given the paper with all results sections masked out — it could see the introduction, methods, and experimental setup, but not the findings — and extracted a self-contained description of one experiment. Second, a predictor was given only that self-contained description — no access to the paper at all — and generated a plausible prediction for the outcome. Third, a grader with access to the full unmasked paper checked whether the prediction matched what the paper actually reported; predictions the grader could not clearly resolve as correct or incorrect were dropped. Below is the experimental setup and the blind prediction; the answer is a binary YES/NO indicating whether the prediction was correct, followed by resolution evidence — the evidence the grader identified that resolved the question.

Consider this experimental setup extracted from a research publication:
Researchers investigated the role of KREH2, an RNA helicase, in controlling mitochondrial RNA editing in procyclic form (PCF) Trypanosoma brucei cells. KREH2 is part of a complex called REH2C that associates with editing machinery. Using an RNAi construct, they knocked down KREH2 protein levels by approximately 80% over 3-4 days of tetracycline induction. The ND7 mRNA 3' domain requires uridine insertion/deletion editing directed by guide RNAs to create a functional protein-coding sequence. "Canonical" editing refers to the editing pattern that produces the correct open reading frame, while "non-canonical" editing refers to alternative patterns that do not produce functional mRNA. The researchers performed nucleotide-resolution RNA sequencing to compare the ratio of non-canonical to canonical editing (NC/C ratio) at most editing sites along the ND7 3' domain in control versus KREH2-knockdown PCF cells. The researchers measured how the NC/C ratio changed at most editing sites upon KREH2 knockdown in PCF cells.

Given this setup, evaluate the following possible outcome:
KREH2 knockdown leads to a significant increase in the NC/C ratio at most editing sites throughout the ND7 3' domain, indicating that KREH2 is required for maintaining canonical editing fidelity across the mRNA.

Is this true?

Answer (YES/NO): NO